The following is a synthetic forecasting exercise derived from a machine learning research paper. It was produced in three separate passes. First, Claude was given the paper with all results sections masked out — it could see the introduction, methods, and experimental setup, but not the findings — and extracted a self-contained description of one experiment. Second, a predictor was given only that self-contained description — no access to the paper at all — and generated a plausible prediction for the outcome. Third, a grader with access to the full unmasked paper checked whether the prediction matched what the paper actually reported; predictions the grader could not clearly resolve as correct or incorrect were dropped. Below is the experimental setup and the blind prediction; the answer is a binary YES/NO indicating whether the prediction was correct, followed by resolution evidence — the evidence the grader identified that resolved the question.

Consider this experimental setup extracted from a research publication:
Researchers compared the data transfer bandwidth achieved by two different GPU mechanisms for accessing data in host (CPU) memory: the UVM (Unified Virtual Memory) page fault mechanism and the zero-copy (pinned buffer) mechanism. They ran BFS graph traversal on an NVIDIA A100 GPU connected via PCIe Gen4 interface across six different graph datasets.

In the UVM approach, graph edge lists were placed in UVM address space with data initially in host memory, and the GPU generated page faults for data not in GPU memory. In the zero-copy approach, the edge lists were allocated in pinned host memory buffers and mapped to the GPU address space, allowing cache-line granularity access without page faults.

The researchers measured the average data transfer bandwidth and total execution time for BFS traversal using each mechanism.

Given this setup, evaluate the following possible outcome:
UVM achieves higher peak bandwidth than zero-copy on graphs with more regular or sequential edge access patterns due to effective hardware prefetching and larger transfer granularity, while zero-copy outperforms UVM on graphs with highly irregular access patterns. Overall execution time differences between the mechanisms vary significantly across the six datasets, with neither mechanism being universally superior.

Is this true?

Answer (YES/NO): NO